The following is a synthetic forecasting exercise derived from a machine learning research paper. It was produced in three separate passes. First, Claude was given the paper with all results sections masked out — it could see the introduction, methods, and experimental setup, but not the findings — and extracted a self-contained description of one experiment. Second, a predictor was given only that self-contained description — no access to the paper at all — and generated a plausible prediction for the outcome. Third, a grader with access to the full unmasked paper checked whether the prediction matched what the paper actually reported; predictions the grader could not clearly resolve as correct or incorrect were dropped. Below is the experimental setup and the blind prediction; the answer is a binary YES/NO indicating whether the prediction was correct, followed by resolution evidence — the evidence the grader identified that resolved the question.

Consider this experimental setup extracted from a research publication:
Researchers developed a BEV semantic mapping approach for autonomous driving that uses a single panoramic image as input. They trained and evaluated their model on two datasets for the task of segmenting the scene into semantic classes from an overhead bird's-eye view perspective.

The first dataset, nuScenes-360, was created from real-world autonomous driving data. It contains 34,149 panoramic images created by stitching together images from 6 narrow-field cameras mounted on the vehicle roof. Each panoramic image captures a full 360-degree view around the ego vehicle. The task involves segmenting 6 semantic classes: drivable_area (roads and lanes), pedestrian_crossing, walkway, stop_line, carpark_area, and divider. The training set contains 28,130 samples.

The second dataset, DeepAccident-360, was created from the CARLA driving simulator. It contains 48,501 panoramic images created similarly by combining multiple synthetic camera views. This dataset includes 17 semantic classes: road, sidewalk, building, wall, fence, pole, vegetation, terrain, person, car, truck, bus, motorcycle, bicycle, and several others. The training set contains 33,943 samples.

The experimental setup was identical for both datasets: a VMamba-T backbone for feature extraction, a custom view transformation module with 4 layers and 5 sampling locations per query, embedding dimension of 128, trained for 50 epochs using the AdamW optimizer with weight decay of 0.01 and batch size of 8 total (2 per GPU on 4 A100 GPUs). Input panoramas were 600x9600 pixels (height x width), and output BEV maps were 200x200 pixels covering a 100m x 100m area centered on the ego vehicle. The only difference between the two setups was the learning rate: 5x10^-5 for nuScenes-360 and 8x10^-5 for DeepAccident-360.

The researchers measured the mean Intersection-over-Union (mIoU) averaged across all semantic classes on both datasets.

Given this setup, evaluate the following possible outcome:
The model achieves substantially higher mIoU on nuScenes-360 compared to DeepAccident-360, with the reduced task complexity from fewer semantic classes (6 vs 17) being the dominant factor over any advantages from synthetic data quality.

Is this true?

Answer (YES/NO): YES